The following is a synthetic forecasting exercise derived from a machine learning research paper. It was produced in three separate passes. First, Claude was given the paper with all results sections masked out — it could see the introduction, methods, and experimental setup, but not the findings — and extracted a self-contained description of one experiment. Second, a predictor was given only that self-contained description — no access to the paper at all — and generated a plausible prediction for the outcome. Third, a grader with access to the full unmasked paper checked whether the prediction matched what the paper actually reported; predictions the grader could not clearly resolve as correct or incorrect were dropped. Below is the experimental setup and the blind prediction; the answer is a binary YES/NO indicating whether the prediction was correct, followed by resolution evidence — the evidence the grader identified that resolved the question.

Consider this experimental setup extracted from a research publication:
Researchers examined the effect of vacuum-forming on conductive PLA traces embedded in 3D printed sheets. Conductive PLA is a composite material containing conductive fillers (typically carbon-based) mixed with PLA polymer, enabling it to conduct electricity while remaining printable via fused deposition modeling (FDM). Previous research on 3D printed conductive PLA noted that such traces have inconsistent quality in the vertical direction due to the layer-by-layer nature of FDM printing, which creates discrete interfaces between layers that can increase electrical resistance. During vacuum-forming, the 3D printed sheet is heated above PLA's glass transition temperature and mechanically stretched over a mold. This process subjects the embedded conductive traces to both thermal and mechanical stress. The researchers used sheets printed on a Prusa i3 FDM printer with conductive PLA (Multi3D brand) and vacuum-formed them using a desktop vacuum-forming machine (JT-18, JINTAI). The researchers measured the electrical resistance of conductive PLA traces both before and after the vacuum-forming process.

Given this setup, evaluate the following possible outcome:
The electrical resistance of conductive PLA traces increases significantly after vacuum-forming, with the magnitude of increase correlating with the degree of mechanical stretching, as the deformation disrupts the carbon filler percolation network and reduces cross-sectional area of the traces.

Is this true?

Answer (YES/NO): YES